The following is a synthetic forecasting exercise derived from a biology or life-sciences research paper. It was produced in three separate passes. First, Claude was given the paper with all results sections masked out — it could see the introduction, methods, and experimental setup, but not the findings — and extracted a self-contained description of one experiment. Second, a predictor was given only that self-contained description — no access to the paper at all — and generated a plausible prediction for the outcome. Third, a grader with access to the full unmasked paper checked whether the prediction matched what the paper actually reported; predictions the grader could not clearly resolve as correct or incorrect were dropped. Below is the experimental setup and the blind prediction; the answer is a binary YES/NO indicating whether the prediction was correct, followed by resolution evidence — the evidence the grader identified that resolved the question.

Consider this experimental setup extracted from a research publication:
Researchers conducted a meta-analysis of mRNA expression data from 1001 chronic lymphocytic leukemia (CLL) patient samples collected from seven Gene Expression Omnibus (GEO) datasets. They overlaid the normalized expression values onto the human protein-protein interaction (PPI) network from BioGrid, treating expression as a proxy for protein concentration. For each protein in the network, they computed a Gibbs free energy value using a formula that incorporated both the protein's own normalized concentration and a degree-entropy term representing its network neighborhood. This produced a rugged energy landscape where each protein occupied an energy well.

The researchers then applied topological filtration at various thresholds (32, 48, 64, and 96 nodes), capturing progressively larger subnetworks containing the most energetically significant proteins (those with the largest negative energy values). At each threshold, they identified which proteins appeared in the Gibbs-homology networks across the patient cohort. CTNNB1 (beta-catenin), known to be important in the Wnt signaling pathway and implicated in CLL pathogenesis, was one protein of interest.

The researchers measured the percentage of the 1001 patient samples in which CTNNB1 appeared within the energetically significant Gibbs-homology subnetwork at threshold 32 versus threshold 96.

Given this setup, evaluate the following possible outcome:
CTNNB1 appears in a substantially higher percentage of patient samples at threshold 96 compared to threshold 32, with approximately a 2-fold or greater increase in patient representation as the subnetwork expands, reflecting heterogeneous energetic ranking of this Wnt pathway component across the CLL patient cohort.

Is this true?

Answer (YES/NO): NO